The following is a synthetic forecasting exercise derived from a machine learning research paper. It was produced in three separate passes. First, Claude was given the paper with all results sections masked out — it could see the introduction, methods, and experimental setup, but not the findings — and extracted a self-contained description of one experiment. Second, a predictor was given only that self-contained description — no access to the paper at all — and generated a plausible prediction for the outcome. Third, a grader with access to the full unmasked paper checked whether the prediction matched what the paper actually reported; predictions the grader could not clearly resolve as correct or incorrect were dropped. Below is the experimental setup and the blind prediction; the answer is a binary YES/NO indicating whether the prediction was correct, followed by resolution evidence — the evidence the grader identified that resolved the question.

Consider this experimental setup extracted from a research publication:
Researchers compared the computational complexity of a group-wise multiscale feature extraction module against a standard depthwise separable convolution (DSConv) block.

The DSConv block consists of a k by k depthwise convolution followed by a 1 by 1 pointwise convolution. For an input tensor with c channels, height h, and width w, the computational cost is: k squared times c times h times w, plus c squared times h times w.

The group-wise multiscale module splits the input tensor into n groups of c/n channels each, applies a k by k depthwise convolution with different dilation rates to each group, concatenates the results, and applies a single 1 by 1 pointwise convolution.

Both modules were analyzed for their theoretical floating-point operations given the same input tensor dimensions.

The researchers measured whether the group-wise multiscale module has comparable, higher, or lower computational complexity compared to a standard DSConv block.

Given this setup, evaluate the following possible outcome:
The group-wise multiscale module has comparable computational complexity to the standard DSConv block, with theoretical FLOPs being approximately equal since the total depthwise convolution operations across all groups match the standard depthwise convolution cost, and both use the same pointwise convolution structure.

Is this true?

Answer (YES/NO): YES